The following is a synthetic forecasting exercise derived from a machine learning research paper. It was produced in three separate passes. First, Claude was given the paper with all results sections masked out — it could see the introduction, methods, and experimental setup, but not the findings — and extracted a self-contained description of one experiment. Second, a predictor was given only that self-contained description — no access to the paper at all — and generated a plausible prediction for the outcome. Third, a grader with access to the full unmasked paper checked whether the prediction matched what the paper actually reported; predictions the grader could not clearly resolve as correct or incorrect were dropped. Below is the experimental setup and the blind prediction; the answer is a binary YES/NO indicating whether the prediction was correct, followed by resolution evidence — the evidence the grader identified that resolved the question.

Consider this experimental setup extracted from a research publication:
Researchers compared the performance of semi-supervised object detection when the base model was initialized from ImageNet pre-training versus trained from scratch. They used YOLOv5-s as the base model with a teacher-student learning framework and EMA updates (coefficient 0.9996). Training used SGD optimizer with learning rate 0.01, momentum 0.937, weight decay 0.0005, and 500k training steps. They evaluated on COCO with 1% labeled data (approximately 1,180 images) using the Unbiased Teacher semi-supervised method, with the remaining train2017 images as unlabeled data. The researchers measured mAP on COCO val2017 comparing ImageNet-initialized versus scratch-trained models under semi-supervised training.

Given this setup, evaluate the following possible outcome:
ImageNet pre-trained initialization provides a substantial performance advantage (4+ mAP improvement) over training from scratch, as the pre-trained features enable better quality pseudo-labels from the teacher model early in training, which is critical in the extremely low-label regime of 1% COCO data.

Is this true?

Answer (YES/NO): YES